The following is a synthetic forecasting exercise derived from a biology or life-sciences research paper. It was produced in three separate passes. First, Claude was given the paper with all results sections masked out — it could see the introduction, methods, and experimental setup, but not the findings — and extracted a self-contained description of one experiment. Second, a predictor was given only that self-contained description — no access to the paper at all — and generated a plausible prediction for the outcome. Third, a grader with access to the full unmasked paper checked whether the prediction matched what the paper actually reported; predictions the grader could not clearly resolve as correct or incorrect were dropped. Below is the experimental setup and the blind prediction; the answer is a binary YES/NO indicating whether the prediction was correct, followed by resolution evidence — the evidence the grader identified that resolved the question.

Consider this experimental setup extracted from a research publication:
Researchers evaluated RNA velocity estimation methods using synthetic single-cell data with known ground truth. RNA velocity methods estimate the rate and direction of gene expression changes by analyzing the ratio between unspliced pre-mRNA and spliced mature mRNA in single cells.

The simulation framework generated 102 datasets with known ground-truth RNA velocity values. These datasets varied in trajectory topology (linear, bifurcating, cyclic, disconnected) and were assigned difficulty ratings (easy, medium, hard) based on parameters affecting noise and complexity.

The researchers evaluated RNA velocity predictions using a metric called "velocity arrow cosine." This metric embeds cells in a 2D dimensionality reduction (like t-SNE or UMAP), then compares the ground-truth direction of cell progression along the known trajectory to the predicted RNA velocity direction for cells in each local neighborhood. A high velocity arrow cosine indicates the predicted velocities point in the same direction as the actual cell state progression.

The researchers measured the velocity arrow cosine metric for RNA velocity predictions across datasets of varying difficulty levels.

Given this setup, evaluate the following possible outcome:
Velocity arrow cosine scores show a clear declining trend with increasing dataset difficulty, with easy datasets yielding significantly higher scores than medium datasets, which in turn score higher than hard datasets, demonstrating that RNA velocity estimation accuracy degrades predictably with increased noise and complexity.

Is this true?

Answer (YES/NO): NO